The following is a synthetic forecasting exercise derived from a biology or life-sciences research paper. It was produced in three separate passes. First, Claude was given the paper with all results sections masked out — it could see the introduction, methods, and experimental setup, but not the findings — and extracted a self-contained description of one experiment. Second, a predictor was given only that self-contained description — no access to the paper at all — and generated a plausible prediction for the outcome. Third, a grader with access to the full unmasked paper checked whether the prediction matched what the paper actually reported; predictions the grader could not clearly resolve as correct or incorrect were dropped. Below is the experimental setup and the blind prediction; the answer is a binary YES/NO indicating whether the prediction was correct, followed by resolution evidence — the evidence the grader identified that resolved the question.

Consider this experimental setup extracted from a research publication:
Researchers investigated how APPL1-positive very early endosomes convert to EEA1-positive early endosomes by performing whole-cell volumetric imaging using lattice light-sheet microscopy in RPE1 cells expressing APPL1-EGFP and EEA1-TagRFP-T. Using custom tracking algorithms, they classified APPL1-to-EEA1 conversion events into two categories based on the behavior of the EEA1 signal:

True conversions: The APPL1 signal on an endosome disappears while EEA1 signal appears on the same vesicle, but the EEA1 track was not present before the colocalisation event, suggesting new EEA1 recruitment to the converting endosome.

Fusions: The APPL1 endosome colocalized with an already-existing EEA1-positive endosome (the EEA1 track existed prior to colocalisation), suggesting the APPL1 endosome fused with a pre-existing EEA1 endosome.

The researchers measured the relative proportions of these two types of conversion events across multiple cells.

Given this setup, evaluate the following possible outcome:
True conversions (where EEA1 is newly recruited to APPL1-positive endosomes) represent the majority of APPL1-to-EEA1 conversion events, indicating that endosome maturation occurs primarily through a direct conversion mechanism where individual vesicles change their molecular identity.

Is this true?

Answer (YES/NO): NO